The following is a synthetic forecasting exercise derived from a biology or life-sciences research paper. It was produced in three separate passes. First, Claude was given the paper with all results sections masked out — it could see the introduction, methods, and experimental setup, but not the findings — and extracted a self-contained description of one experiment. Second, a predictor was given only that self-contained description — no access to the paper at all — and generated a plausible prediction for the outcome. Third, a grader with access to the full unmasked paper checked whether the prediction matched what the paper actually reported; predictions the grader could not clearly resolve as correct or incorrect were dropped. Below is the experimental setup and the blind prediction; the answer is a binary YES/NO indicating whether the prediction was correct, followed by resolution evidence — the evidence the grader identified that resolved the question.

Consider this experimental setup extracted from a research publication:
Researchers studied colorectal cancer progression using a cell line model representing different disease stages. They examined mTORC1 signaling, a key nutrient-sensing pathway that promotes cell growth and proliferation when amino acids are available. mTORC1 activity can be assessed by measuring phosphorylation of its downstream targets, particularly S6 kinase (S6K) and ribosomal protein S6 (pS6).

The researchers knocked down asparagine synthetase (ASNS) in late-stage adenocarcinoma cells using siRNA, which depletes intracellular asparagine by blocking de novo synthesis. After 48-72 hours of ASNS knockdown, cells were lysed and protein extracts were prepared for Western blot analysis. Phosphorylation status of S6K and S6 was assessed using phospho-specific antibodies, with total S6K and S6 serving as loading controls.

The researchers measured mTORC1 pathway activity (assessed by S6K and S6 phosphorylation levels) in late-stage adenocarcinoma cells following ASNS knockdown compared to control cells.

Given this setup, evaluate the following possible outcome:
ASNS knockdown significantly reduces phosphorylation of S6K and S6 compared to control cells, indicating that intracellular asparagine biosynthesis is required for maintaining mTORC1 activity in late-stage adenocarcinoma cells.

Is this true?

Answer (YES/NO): YES